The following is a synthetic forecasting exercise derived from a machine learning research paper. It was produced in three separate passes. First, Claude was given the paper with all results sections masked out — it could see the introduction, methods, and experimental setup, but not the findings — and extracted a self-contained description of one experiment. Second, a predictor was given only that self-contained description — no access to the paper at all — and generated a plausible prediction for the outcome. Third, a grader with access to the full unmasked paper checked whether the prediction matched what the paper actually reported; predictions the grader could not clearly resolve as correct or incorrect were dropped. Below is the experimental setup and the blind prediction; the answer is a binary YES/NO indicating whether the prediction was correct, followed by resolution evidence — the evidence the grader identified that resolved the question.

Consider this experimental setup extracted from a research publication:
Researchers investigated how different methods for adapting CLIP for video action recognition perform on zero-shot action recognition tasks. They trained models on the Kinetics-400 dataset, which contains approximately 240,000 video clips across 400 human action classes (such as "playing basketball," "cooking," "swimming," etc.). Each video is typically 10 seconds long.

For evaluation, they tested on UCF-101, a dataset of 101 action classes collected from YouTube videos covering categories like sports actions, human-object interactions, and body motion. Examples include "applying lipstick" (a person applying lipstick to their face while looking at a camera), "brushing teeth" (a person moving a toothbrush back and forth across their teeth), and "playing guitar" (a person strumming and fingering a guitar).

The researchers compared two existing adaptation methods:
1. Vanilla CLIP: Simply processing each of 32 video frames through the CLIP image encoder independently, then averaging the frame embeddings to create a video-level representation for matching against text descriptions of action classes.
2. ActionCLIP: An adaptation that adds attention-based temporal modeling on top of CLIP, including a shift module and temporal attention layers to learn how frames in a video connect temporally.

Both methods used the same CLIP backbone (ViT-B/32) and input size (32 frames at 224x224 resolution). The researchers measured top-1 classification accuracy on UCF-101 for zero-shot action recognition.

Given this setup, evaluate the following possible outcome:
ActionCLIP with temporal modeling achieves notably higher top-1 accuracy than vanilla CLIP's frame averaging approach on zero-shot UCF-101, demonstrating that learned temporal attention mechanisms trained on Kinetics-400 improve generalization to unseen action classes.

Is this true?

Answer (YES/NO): NO